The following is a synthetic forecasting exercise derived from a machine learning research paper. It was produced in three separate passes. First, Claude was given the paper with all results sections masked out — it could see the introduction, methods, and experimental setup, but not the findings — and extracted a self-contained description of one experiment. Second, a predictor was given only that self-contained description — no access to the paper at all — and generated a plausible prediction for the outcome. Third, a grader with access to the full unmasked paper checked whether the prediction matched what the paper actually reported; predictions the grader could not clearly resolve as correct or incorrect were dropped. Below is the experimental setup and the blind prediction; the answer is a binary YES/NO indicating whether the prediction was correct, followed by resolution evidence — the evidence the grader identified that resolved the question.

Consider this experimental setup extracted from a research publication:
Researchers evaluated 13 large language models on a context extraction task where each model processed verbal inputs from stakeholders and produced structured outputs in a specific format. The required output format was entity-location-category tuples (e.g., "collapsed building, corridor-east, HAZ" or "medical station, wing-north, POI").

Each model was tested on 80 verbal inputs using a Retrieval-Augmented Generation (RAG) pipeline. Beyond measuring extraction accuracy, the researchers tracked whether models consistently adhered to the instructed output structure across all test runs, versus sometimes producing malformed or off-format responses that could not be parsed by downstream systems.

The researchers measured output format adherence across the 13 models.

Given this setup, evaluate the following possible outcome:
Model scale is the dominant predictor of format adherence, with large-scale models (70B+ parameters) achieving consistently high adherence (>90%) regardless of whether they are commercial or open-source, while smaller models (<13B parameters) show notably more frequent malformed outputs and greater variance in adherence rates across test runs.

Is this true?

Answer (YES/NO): NO